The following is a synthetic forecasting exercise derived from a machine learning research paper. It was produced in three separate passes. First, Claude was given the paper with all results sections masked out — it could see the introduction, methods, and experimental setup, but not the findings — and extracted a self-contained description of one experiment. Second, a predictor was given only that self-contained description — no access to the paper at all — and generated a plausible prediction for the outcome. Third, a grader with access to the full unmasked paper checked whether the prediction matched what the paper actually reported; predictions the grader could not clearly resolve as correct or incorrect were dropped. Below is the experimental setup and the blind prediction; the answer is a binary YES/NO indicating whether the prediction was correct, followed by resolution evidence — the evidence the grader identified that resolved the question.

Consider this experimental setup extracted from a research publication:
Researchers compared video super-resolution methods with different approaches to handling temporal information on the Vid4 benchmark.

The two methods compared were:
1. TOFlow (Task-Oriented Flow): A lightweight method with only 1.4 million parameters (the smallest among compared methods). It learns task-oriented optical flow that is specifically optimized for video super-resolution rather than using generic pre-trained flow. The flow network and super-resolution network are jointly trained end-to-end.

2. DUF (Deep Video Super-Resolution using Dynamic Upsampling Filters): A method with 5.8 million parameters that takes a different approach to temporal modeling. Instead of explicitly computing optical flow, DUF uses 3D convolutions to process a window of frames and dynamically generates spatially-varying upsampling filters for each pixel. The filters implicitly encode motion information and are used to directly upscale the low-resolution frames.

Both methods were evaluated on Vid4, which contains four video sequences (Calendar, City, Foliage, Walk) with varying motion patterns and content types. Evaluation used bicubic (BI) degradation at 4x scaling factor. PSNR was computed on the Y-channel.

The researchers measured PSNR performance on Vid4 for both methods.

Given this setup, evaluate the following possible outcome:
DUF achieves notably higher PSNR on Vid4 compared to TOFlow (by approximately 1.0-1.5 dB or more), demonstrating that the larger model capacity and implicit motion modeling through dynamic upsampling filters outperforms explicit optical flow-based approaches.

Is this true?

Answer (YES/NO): YES